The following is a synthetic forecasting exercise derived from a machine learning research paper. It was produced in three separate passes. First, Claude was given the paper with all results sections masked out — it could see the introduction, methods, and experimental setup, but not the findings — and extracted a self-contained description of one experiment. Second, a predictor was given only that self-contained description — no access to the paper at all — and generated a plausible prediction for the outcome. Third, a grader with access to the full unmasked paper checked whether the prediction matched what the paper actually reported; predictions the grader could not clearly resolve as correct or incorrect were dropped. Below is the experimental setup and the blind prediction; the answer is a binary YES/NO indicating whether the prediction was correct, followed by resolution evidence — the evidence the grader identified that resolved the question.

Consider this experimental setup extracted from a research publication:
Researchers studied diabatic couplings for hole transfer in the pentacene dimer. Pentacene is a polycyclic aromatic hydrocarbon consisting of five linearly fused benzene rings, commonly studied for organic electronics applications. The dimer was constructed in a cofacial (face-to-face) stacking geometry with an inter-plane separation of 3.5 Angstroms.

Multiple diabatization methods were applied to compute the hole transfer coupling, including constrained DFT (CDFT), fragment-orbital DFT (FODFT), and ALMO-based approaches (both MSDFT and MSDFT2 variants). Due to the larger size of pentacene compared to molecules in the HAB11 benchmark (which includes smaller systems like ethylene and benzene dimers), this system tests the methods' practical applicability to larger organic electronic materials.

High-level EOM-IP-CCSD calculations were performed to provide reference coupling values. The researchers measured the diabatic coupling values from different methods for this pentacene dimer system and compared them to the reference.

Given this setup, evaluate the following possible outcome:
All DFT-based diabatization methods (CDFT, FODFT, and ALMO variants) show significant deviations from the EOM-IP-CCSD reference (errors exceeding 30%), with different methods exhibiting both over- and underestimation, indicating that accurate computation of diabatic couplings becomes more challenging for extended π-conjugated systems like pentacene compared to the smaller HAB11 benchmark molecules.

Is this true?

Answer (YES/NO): NO